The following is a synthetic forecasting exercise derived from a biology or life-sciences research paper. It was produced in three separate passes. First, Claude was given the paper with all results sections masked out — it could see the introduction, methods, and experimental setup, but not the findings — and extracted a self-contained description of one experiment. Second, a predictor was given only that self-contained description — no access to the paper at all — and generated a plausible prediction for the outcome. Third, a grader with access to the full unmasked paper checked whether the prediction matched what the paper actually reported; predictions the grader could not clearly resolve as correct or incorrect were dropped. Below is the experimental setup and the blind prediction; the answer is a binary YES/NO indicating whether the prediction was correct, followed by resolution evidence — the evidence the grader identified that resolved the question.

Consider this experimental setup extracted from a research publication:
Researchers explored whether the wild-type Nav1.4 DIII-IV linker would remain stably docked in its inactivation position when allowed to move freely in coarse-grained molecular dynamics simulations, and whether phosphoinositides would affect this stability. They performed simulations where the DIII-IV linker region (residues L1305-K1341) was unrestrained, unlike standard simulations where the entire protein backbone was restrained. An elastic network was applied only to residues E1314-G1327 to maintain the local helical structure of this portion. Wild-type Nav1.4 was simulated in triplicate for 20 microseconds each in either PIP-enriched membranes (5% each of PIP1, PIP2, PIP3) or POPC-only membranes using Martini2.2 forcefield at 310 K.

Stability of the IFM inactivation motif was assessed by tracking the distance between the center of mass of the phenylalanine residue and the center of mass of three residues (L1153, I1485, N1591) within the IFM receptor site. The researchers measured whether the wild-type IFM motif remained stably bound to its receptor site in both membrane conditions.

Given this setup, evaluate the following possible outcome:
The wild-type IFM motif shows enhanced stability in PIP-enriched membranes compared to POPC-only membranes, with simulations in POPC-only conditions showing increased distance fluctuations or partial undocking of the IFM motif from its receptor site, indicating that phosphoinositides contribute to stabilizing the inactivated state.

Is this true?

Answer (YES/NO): YES